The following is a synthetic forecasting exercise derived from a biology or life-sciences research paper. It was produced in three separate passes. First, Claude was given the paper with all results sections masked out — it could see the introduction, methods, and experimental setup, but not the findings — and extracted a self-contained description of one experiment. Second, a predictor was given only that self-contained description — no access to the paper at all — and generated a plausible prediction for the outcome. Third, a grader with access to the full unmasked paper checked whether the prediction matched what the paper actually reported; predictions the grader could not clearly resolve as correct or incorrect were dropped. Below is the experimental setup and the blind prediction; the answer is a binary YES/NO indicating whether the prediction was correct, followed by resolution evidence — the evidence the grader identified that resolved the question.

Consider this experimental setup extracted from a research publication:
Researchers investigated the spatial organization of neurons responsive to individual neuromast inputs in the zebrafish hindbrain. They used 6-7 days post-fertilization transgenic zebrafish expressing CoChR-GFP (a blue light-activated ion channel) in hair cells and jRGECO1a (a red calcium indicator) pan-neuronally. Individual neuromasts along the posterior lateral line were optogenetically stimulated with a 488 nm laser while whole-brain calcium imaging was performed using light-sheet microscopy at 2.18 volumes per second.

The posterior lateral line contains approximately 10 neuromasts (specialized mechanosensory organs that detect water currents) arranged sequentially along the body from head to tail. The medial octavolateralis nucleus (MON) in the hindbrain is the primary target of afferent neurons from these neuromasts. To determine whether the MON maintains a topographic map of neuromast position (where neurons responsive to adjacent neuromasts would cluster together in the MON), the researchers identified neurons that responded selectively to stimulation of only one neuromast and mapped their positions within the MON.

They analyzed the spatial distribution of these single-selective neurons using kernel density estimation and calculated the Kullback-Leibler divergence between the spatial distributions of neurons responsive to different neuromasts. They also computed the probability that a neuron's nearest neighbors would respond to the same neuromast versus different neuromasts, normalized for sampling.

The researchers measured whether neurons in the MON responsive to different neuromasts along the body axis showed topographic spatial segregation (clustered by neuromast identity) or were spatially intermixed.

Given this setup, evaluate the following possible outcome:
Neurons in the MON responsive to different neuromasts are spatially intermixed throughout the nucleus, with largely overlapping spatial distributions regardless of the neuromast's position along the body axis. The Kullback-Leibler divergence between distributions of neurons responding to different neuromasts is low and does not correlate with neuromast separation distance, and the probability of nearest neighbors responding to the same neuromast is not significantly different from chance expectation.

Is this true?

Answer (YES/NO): NO